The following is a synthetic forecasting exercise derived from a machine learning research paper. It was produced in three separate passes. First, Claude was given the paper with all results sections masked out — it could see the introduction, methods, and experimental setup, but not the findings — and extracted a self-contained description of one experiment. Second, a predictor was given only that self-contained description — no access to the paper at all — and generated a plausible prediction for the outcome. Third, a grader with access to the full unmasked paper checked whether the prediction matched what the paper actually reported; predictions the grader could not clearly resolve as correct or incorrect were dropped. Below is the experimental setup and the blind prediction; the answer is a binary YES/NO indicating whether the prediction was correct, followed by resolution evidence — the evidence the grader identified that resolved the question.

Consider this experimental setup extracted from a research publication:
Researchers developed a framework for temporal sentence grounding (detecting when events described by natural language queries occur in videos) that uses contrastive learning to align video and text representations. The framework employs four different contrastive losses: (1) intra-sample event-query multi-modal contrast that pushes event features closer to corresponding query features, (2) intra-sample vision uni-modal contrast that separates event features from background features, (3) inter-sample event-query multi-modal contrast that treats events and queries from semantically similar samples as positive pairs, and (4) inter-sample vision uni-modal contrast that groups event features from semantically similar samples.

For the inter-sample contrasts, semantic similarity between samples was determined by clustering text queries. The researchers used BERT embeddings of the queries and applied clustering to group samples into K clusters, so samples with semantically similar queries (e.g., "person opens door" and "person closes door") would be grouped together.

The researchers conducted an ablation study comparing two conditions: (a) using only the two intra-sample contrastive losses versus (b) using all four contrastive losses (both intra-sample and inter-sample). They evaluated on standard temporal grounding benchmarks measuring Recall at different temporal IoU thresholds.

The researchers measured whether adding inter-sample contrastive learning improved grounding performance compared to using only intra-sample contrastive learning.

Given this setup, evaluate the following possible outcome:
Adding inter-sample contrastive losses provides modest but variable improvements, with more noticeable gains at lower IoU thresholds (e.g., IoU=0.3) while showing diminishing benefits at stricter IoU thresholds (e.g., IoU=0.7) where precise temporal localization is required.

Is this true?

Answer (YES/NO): NO